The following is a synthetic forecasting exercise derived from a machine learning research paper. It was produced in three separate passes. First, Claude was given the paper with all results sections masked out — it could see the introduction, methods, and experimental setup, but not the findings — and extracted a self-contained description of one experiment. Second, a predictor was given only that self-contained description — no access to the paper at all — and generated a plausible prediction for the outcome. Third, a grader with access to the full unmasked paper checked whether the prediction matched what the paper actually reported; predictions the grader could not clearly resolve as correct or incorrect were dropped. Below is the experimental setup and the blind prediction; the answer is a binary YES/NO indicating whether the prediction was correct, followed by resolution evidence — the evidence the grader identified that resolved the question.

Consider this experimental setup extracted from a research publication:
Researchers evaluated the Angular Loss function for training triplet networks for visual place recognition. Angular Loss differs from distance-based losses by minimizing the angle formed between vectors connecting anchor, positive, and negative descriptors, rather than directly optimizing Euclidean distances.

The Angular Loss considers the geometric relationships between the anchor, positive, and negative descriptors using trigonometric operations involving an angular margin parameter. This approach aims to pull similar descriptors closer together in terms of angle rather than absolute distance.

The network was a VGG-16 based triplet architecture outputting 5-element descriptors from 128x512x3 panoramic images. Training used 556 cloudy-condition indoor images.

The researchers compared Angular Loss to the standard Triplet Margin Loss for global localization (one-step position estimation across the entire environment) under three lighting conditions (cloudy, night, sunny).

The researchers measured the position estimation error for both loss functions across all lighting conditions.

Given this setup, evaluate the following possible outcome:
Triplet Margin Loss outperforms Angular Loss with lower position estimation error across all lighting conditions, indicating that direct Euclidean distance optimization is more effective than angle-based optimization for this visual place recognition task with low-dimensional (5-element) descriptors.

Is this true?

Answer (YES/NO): NO